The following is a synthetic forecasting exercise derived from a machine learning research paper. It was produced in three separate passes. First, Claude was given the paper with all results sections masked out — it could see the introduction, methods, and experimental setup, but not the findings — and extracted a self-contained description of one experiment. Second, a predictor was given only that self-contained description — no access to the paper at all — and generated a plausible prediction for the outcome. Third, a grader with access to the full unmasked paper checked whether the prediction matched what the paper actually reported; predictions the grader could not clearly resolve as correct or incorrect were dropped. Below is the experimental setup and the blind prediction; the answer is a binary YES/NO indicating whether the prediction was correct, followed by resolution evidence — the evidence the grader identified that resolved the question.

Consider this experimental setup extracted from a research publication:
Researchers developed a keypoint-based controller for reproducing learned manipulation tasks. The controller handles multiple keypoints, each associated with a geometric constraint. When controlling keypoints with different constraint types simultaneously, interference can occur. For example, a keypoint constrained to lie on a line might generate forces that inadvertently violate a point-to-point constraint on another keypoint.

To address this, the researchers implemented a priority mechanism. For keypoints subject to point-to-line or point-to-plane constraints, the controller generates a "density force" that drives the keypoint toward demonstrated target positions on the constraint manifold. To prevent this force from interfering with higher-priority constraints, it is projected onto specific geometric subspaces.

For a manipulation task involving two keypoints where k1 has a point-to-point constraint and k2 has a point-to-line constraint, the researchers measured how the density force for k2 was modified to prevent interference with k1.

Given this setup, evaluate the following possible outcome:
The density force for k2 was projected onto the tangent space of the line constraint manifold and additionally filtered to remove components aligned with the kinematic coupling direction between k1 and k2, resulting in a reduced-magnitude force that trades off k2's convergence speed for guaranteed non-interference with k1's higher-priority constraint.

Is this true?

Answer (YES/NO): NO